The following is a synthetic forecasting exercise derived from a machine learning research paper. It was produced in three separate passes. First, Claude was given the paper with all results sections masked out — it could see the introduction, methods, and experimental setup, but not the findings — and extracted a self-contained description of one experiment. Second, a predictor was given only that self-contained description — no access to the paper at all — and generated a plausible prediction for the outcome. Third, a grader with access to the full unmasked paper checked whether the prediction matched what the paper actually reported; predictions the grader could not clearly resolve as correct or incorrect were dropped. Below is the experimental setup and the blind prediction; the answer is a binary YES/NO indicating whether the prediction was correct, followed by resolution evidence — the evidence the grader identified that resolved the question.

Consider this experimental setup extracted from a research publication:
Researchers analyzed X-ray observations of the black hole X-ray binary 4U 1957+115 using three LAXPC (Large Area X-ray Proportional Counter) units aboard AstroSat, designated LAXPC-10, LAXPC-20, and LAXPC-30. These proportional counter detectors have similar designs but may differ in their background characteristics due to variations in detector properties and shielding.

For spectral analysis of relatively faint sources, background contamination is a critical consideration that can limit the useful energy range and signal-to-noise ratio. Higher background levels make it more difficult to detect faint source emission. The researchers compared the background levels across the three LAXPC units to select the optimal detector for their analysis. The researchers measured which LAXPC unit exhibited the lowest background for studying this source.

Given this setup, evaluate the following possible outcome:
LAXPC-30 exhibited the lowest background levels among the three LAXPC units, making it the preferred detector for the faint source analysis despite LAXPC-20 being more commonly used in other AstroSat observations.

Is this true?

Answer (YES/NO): NO